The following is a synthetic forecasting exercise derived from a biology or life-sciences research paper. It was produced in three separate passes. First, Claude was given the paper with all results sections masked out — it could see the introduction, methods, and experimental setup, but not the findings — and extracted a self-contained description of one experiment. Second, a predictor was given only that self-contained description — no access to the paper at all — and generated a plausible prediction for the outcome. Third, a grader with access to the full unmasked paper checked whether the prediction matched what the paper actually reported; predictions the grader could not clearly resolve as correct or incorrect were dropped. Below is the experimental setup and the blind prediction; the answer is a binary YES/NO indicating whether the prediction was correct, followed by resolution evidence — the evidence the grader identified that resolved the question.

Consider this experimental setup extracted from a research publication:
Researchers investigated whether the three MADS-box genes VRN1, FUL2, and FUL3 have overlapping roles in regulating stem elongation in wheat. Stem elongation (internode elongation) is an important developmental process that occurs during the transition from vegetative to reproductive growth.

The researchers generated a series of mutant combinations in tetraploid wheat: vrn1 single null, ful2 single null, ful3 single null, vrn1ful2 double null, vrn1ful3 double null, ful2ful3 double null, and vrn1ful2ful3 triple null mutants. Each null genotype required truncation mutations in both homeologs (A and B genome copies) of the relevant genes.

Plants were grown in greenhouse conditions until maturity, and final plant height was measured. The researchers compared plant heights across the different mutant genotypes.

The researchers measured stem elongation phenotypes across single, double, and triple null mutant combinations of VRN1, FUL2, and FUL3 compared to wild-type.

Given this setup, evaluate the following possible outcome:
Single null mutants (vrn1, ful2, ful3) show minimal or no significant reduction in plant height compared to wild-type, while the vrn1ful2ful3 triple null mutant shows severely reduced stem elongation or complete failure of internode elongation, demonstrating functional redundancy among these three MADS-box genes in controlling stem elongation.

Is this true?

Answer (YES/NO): NO